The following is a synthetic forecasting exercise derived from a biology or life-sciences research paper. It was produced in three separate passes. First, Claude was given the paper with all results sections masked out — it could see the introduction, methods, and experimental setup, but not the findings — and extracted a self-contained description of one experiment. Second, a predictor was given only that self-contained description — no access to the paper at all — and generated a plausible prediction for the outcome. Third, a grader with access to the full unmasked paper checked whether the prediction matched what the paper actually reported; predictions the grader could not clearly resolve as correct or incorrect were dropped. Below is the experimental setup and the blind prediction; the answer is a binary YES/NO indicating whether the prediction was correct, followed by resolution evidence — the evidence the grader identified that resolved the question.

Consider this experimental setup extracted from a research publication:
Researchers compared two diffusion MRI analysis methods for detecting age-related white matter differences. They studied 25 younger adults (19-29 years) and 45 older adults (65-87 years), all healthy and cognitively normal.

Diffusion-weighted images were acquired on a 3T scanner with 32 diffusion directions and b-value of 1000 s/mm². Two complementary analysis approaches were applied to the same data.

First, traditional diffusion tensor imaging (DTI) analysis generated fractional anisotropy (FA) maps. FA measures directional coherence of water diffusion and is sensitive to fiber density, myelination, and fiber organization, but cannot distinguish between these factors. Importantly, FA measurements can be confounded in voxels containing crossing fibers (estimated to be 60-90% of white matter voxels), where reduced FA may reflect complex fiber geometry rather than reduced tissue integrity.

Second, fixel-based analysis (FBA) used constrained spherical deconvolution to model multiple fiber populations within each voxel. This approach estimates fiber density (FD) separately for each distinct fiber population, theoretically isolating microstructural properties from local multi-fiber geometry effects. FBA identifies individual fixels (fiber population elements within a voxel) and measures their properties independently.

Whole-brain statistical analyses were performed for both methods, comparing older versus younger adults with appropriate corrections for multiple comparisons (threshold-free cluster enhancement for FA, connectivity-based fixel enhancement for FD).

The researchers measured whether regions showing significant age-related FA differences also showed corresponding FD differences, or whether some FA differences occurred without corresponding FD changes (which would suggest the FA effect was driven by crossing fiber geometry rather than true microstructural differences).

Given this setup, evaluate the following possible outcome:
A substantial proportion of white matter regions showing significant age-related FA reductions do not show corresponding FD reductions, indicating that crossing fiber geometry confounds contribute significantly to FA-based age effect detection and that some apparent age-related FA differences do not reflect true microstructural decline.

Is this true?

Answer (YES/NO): YES